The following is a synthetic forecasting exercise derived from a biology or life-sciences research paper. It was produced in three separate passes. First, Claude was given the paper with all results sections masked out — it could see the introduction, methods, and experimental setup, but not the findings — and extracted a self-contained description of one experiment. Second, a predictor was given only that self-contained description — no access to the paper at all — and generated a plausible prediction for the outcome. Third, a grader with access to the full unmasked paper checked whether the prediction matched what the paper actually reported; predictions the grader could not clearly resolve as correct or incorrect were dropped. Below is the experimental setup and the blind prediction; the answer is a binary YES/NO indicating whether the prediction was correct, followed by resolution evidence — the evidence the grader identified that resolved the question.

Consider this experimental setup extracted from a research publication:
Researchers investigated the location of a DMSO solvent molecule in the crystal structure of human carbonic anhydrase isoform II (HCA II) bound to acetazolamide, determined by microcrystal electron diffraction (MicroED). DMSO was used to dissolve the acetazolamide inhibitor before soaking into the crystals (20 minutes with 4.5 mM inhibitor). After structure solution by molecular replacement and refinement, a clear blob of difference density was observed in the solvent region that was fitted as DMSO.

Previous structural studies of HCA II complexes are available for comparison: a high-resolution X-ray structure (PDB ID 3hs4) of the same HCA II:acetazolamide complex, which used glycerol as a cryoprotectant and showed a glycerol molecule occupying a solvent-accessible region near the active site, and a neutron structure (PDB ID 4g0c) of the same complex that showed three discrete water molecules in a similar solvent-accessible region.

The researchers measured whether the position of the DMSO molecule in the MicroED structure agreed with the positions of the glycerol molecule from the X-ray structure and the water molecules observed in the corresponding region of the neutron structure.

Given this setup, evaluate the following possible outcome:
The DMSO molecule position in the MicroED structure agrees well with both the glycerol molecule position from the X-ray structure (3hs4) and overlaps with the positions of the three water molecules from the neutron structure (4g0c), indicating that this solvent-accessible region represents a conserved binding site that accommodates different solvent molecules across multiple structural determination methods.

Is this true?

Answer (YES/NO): YES